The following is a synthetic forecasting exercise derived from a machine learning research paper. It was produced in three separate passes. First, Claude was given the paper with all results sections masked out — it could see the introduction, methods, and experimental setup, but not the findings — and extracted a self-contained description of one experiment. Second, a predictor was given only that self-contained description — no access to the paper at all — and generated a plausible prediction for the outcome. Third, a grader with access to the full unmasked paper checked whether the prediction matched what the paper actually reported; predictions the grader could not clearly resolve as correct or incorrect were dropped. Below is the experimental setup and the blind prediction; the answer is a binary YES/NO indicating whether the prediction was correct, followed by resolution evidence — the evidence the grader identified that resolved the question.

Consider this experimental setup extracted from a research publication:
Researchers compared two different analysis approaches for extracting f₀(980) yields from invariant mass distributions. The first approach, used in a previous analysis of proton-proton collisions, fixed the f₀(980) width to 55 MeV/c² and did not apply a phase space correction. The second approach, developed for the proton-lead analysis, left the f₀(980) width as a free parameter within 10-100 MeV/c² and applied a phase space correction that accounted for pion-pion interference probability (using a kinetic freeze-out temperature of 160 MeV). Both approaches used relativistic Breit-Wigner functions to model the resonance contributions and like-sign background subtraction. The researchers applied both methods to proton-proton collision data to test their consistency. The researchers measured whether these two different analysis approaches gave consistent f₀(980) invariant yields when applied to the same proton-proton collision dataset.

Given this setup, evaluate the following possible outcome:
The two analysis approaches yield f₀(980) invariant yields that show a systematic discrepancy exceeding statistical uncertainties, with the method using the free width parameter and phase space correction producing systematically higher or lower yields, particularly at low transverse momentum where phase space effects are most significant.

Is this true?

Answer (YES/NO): NO